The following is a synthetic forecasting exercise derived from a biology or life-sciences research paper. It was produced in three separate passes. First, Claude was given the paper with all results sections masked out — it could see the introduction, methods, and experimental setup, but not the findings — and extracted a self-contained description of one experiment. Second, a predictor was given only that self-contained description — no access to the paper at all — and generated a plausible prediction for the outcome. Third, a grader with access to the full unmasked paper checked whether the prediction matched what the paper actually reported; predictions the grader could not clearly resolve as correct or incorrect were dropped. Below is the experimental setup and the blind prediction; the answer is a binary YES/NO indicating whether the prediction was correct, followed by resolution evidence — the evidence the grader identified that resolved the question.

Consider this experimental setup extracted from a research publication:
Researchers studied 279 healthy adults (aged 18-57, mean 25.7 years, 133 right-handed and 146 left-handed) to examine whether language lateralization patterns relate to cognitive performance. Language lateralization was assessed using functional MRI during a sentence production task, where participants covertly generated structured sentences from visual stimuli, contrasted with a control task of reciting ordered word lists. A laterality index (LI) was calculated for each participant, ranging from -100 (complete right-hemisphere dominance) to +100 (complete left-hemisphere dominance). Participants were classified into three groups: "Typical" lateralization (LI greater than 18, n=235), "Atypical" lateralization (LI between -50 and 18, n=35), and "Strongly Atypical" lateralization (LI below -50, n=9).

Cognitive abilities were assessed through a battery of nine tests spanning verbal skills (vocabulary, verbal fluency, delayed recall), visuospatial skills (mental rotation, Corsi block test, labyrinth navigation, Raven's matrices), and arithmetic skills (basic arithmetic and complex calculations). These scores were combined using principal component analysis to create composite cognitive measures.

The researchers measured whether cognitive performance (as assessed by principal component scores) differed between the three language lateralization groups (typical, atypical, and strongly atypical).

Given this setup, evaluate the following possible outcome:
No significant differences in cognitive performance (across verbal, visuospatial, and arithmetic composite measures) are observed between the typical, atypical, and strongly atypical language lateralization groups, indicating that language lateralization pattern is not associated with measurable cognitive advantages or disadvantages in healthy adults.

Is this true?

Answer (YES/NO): YES